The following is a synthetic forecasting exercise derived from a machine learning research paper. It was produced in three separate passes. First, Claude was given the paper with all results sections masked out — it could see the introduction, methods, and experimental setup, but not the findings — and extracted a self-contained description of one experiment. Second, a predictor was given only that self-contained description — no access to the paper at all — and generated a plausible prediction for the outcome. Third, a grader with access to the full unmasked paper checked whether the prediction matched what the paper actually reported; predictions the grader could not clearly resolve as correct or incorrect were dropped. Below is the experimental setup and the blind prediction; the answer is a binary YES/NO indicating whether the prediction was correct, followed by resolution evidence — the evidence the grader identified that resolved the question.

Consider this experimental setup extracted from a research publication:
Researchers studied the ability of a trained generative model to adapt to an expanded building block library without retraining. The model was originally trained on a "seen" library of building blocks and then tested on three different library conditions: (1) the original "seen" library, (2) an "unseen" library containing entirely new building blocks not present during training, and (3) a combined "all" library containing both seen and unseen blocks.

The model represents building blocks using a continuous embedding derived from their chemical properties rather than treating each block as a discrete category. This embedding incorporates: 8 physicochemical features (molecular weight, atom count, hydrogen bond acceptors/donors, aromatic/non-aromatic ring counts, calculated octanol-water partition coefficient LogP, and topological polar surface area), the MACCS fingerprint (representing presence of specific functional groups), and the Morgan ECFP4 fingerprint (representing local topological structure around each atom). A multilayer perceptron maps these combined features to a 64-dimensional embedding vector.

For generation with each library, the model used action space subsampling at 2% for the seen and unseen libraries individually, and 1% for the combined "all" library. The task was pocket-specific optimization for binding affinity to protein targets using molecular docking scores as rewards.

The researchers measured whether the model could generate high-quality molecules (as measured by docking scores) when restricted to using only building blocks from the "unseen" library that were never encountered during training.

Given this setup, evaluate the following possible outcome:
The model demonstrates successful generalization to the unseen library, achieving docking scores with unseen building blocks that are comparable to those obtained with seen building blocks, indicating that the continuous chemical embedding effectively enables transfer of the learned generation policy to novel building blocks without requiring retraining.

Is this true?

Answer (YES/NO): YES